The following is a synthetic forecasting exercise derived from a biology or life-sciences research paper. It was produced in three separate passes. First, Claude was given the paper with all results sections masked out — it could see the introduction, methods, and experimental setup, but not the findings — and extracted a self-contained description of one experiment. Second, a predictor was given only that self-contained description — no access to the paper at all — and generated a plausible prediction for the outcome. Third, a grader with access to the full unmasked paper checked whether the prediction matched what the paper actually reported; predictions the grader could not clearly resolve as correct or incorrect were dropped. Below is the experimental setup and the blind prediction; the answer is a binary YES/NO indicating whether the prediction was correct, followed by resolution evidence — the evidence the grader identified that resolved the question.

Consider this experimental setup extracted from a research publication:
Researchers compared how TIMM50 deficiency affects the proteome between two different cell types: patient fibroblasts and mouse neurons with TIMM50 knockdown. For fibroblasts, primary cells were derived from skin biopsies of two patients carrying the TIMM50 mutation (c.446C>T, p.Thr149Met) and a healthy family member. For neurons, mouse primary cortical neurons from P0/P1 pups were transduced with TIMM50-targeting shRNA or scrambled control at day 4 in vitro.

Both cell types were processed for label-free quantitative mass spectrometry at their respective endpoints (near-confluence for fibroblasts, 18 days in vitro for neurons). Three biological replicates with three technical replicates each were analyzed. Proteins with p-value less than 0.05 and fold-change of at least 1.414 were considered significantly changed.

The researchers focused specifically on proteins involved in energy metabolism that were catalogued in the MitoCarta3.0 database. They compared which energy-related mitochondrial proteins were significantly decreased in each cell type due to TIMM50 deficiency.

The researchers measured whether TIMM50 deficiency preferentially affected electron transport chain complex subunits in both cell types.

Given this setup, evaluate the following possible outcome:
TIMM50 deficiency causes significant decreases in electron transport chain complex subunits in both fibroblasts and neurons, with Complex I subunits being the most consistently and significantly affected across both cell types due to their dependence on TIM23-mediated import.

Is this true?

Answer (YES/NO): NO